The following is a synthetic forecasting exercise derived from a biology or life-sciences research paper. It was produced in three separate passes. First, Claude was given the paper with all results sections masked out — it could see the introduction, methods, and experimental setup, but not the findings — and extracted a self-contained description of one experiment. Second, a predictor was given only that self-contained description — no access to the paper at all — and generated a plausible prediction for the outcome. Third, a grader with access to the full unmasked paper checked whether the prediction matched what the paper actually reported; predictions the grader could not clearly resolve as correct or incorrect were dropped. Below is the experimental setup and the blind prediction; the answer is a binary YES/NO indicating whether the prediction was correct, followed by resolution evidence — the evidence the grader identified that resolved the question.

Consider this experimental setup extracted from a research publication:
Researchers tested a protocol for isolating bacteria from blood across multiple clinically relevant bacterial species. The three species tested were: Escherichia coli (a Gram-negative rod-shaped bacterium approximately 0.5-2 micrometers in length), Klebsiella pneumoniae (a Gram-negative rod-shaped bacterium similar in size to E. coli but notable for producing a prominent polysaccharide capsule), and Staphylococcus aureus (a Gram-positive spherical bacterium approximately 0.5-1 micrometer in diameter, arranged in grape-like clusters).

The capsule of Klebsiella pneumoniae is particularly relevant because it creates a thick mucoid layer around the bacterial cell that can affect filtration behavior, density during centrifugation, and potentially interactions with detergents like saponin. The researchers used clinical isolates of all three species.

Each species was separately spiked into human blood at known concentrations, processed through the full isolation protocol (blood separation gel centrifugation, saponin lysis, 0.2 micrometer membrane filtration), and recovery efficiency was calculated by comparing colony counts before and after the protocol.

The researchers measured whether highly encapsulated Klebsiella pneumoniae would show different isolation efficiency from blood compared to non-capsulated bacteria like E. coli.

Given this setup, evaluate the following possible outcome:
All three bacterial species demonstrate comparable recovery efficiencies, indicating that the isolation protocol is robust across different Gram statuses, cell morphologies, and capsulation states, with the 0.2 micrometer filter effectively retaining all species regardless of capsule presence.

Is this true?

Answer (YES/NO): NO